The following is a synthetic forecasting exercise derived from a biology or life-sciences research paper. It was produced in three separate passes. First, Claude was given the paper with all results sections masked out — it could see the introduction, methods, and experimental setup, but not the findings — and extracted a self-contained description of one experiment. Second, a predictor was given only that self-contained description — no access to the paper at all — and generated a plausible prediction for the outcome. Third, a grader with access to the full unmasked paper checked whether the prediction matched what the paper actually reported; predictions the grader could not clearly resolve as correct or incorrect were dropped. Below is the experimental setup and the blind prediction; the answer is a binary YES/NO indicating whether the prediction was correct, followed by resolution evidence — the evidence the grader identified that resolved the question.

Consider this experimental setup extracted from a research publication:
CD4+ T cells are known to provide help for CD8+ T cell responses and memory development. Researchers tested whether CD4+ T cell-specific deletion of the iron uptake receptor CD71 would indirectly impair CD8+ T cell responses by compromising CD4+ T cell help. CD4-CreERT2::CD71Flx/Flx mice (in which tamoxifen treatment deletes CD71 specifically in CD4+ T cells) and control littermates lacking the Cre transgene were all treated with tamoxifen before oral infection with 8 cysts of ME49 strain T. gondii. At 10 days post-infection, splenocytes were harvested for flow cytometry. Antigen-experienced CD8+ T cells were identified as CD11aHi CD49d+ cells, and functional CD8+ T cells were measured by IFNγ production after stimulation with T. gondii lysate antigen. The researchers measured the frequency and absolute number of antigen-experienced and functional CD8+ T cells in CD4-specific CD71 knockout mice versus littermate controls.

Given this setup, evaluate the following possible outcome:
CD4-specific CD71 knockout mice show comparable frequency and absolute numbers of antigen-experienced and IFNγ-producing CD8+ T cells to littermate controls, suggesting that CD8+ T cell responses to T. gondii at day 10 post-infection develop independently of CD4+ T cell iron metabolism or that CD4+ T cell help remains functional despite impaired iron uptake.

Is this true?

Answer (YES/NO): YES